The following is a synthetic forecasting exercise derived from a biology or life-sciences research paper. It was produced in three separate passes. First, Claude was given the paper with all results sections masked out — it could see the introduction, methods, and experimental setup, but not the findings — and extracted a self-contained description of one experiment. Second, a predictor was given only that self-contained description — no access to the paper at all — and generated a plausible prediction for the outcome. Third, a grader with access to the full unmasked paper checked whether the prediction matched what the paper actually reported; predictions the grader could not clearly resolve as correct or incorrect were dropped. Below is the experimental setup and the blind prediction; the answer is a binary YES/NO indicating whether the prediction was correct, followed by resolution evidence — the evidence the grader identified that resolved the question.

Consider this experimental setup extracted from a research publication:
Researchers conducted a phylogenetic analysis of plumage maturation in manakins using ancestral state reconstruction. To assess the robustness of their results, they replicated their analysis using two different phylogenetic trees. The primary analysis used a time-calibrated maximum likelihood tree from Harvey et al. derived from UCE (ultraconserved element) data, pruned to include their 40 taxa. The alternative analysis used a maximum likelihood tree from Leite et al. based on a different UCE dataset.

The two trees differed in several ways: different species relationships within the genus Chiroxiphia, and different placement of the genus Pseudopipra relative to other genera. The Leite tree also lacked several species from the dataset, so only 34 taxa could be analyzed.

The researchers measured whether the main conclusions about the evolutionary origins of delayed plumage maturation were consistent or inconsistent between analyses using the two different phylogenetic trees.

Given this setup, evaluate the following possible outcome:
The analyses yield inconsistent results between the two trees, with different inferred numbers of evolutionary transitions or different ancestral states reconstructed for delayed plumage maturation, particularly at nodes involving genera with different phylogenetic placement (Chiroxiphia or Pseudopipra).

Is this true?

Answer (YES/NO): NO